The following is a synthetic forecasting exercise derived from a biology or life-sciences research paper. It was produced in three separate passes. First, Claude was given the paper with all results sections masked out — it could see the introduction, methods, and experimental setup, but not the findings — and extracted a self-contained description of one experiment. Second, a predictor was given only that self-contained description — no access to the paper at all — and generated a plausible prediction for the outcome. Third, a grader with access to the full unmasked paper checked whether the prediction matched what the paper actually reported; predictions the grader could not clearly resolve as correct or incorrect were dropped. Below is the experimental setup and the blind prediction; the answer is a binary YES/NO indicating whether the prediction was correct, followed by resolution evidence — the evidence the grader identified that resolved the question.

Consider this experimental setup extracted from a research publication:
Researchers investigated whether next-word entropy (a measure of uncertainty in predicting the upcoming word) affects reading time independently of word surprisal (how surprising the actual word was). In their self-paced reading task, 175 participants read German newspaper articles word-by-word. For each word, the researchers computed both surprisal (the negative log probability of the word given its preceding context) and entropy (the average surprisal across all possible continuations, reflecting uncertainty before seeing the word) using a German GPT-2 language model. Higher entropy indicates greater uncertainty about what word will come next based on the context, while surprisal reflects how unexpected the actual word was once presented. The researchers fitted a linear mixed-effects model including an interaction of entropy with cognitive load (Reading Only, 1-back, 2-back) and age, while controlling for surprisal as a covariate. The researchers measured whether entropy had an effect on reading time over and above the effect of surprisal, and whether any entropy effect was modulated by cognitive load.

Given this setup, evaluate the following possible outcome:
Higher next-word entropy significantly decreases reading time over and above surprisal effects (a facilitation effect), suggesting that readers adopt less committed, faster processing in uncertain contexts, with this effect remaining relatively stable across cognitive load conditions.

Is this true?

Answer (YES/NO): NO